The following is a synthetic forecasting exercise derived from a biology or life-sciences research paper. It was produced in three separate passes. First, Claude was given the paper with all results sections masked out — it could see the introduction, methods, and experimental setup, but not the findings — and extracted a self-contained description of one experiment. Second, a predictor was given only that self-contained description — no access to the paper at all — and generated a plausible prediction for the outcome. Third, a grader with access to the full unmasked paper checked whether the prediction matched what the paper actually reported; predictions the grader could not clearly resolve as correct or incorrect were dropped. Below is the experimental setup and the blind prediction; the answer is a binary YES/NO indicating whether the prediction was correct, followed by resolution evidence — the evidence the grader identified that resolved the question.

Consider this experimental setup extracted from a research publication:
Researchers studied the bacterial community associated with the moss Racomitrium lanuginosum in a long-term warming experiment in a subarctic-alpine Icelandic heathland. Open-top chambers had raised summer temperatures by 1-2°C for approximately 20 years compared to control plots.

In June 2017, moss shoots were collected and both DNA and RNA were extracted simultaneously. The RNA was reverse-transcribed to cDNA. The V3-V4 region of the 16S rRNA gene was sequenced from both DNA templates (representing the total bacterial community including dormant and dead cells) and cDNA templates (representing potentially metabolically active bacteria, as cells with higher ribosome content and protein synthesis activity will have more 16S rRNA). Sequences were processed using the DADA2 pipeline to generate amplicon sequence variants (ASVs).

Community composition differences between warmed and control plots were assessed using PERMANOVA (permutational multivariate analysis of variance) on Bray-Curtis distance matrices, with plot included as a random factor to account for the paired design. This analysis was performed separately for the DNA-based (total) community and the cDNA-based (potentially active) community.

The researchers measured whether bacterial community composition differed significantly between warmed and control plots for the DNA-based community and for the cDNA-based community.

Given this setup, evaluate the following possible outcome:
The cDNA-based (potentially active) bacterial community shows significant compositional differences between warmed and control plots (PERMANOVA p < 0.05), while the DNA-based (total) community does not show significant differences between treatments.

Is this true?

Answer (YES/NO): NO